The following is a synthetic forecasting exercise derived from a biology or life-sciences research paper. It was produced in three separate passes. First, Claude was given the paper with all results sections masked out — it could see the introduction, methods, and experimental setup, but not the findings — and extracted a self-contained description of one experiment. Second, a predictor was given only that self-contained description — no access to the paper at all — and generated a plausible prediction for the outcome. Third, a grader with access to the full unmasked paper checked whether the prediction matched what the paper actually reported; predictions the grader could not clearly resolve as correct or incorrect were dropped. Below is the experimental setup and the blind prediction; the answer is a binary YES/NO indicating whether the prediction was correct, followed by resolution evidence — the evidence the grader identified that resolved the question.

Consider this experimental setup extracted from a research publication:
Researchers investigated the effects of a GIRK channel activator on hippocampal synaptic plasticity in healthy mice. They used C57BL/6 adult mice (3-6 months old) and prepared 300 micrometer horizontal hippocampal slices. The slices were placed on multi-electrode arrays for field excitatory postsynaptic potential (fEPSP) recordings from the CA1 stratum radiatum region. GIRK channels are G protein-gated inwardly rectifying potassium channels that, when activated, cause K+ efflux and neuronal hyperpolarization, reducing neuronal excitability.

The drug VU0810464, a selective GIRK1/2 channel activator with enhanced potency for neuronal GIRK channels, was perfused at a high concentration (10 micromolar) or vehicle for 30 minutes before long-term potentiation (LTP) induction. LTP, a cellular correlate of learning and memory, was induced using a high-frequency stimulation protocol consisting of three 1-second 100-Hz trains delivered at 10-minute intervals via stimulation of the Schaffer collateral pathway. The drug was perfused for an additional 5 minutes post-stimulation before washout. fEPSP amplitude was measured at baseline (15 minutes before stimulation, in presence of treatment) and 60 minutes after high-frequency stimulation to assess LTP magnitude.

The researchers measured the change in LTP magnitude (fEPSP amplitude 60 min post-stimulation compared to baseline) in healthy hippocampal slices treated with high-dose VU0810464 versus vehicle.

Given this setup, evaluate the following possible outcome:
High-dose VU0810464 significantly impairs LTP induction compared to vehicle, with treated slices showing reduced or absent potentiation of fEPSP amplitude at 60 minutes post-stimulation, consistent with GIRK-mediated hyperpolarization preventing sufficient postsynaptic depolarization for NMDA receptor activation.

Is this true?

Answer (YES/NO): YES